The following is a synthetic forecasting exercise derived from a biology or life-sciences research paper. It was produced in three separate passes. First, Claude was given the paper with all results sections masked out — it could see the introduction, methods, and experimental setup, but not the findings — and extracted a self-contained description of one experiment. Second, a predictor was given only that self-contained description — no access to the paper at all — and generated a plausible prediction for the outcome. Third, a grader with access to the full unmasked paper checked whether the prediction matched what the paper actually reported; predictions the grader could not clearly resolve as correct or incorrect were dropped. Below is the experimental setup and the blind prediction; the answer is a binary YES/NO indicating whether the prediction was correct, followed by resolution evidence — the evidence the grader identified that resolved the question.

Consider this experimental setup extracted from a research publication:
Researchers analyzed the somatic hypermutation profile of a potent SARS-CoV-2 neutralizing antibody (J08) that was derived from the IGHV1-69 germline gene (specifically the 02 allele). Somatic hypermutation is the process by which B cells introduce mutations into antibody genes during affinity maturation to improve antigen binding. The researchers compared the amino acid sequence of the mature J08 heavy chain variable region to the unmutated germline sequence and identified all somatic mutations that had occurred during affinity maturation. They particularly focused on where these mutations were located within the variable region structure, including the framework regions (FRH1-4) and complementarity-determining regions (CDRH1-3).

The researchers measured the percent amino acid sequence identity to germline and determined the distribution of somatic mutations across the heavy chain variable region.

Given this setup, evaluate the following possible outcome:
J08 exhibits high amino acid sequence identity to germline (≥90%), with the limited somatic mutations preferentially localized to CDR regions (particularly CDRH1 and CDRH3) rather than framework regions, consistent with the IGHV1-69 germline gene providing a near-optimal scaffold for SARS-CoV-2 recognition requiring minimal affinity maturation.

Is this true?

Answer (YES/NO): NO